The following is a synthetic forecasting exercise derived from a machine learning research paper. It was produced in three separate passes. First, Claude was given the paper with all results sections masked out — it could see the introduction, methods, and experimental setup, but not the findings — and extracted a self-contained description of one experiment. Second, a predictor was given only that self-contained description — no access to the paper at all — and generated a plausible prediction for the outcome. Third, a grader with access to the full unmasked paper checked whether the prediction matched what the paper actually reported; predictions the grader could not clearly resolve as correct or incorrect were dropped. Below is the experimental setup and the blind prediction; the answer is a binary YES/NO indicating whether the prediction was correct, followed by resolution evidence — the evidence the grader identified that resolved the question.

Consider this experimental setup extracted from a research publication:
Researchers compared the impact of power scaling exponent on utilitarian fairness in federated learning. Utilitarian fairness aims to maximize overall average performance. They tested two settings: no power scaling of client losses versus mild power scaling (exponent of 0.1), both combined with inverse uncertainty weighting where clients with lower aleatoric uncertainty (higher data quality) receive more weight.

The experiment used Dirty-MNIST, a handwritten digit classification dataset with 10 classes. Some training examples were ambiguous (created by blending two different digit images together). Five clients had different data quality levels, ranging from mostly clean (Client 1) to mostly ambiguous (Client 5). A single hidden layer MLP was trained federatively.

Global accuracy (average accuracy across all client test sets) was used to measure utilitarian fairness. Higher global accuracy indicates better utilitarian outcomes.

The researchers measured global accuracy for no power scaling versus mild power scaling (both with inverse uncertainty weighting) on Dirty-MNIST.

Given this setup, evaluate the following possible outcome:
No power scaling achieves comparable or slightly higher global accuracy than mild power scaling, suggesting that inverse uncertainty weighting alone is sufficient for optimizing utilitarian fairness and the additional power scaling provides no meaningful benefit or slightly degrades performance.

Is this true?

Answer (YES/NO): NO